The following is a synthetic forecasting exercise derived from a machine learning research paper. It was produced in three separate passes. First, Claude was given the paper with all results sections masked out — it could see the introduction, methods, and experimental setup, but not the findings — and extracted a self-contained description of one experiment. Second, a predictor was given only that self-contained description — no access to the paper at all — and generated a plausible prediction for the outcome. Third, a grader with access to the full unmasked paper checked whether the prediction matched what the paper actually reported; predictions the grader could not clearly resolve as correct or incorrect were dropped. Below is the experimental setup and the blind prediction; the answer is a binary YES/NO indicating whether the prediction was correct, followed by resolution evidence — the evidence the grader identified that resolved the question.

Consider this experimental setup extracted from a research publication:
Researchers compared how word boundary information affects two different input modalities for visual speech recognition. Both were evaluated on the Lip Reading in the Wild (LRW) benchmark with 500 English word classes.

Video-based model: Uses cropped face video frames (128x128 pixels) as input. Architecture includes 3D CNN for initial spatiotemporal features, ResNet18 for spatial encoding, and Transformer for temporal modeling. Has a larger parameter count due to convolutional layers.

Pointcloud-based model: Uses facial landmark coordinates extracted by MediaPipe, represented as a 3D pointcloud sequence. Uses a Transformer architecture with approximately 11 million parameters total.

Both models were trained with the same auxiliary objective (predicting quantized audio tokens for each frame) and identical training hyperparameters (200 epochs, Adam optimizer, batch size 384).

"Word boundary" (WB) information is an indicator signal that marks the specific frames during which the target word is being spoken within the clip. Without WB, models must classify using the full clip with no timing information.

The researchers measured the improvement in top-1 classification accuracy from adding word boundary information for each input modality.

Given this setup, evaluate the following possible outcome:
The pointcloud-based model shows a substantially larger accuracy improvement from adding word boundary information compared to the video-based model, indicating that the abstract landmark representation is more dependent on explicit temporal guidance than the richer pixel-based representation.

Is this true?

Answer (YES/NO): YES